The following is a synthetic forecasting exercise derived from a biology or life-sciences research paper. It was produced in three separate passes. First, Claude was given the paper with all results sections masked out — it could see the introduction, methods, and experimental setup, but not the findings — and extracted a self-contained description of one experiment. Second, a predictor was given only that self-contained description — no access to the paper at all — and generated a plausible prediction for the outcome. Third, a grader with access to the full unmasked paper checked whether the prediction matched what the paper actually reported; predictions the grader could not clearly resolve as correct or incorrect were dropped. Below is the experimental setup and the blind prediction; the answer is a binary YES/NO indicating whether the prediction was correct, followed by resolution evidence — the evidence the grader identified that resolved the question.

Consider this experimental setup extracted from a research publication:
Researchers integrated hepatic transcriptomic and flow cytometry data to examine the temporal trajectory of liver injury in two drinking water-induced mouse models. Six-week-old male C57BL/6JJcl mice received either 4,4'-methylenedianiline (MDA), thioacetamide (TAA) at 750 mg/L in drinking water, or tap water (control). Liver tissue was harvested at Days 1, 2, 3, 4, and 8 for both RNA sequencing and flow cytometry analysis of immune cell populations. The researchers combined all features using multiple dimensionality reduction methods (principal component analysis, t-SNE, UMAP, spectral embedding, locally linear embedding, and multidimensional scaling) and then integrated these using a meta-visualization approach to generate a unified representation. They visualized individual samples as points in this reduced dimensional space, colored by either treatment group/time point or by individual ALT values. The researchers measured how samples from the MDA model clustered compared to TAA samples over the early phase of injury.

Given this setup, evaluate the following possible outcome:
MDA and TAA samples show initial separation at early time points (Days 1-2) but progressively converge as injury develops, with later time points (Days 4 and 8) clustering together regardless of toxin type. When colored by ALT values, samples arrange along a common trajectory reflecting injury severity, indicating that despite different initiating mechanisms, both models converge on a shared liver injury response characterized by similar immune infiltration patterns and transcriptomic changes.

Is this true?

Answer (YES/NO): NO